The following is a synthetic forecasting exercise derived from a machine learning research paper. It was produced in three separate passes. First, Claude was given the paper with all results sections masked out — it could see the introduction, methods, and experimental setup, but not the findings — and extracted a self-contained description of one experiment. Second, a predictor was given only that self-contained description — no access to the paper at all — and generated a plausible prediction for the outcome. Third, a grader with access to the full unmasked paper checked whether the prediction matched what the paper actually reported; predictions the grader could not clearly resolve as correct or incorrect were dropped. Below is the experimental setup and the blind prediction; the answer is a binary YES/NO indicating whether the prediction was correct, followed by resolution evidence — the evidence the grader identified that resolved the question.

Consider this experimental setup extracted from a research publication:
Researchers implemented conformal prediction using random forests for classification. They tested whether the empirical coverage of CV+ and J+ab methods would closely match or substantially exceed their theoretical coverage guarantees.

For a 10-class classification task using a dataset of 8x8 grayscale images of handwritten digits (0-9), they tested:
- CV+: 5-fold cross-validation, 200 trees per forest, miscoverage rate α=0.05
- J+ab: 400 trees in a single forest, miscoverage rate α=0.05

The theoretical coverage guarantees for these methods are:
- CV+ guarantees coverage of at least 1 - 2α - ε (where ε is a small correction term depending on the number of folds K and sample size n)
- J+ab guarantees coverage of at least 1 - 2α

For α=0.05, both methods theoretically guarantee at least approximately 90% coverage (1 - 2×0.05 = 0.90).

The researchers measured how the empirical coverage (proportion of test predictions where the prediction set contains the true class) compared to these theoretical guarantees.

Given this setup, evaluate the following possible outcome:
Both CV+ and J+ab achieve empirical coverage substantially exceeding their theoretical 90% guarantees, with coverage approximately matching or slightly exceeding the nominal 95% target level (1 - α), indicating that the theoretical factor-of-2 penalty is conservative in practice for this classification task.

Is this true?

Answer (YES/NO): YES